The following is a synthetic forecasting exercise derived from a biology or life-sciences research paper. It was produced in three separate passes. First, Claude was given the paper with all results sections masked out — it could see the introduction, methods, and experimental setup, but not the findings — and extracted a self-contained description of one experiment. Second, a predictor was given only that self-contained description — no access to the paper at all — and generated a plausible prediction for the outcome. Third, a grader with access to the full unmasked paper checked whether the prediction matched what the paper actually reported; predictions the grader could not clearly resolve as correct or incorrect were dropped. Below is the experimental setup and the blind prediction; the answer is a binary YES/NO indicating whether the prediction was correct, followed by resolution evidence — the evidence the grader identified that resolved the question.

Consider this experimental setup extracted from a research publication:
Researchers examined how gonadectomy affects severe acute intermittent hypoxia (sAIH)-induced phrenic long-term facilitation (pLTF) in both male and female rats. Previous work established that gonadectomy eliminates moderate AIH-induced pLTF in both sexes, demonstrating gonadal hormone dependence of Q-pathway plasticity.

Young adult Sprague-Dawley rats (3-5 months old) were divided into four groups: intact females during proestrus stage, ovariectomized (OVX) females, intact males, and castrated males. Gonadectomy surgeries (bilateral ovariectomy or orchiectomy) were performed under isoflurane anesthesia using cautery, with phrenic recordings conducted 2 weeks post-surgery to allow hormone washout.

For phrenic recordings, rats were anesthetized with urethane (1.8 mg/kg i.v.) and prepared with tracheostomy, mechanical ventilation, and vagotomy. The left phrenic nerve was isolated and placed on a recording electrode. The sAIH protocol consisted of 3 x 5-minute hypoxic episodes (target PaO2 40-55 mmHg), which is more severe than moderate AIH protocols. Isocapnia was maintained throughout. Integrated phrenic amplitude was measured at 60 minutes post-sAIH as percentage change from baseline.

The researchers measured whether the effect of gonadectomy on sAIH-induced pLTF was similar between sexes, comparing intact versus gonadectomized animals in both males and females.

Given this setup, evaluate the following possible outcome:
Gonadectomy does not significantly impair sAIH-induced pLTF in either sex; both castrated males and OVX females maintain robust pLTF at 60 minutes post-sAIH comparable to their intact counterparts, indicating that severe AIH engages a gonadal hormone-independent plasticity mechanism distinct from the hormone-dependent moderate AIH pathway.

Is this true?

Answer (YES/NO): NO